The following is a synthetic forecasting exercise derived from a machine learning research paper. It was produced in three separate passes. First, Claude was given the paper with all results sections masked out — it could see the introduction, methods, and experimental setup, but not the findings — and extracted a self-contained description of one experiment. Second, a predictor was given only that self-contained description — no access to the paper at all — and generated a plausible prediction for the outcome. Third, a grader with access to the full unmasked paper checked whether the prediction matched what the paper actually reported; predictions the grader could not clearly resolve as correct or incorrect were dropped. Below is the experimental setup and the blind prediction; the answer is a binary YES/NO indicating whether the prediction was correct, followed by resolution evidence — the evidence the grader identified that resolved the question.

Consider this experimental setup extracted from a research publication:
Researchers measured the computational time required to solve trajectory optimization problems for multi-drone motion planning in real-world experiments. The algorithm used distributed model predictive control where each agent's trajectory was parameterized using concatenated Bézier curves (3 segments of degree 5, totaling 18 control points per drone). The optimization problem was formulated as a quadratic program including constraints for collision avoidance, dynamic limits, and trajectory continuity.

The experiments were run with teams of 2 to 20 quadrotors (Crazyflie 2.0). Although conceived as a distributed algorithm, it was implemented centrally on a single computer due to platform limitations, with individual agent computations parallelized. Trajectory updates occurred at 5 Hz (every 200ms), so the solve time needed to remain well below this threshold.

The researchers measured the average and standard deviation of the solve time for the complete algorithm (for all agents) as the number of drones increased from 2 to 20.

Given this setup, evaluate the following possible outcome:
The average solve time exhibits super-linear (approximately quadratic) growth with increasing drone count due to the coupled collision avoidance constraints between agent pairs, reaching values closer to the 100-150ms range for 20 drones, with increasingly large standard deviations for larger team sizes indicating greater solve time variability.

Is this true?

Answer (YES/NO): NO